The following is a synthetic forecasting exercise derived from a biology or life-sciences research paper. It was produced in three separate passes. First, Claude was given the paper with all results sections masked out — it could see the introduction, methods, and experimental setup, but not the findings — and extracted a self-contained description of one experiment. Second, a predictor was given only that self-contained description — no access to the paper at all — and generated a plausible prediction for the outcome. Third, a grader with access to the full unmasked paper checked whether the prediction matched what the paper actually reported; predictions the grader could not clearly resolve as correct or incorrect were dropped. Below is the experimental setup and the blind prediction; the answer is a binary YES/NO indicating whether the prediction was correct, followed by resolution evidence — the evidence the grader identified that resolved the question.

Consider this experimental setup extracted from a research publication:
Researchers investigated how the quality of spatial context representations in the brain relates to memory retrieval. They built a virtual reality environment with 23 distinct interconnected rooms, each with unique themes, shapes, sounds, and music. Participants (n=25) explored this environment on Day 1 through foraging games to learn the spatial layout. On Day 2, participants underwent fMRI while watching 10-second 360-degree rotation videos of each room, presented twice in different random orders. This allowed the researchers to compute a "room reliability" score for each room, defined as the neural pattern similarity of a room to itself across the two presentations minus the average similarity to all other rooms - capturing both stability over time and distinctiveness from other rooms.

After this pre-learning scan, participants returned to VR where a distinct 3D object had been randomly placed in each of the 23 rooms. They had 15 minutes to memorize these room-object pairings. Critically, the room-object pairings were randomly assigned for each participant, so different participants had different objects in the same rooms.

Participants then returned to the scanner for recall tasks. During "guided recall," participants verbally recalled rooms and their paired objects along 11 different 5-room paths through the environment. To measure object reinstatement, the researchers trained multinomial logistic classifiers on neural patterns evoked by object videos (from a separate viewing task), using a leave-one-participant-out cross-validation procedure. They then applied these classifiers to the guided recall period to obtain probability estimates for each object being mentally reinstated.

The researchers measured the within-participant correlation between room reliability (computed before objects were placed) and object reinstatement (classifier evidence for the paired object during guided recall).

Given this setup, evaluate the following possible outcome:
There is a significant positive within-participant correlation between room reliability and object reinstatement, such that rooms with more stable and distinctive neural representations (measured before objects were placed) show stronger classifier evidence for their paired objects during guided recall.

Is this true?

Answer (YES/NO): YES